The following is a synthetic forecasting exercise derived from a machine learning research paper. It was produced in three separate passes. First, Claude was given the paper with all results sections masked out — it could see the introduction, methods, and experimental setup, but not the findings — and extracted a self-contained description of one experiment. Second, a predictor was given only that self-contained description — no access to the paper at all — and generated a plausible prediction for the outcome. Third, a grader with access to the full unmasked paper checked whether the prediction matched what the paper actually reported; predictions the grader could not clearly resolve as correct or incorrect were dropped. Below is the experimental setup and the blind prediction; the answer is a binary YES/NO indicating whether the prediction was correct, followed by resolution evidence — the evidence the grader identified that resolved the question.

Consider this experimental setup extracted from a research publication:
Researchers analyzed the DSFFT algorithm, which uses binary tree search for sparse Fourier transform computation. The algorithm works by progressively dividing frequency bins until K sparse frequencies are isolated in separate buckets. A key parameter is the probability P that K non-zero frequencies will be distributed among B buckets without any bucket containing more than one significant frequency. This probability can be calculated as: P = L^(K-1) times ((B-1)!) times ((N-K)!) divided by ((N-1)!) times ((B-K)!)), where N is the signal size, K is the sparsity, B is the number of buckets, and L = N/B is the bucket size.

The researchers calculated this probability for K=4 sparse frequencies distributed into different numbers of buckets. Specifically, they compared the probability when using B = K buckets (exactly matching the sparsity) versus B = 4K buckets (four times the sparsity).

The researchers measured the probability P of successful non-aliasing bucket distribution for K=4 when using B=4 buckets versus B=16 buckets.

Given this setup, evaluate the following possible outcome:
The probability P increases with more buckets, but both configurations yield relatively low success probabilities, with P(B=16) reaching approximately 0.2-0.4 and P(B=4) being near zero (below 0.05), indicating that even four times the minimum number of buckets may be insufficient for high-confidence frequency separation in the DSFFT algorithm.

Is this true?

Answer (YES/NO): NO